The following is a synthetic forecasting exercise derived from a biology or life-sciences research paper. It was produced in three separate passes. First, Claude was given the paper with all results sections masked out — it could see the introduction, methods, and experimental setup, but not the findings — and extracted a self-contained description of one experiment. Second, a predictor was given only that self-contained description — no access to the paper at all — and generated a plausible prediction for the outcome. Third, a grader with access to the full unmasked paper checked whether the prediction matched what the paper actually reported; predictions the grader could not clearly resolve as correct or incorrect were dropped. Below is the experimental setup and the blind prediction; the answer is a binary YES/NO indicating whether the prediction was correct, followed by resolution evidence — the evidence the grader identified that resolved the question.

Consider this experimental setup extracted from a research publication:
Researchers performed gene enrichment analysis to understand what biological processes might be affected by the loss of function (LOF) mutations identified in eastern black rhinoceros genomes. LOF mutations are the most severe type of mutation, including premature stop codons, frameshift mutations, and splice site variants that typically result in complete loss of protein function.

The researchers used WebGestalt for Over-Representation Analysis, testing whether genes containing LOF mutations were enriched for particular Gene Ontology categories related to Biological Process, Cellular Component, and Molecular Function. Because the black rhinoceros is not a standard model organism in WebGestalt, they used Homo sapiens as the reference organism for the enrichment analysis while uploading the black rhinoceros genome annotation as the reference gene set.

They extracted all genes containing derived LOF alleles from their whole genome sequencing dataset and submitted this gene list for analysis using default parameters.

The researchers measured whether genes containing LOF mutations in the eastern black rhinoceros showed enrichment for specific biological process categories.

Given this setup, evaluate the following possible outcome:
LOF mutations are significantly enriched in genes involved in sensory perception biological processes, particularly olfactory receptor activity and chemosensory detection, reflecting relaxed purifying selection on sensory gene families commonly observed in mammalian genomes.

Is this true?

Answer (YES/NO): NO